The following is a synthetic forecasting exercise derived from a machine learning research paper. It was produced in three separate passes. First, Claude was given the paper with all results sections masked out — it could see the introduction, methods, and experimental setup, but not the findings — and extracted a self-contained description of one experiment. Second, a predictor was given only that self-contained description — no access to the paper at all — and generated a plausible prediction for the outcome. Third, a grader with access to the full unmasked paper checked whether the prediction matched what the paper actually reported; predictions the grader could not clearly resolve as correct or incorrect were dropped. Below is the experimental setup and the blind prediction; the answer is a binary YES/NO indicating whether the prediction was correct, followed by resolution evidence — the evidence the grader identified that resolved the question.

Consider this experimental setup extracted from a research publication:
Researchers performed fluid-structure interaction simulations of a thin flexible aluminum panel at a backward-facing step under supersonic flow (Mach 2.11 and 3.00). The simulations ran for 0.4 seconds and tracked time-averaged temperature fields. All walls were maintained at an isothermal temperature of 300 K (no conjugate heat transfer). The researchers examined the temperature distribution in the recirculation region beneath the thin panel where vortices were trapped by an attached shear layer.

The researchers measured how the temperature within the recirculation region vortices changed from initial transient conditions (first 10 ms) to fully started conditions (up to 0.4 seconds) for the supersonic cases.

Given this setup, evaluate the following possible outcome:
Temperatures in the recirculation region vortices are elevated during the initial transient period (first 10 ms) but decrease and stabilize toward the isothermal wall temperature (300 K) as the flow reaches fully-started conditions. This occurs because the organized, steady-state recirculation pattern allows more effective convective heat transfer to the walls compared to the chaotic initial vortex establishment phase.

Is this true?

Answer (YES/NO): NO